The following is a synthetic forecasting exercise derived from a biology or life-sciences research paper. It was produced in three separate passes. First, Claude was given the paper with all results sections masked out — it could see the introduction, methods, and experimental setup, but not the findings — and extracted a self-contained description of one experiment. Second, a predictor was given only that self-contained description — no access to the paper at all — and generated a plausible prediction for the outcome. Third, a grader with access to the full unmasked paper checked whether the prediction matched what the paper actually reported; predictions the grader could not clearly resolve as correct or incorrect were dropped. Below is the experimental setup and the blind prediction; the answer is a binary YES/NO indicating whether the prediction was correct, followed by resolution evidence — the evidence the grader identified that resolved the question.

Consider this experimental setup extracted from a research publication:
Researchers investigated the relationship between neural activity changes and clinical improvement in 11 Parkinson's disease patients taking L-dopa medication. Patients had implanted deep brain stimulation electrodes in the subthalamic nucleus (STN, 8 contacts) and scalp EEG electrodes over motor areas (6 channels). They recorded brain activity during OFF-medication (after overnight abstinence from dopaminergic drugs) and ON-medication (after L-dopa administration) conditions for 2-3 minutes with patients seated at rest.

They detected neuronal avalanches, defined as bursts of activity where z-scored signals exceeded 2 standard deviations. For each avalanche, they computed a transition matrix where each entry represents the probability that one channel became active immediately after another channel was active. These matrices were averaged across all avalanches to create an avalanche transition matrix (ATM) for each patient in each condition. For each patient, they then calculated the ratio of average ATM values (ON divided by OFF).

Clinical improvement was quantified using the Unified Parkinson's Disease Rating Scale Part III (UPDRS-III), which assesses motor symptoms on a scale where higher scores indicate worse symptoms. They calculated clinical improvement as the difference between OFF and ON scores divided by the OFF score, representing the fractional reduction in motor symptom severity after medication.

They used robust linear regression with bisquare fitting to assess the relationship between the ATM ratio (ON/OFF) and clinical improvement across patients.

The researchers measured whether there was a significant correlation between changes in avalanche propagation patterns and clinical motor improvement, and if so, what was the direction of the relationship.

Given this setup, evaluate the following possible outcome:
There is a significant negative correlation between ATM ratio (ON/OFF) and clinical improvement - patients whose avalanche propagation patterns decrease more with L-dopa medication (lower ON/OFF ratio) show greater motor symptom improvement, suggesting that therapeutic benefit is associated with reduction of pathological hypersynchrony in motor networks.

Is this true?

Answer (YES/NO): NO